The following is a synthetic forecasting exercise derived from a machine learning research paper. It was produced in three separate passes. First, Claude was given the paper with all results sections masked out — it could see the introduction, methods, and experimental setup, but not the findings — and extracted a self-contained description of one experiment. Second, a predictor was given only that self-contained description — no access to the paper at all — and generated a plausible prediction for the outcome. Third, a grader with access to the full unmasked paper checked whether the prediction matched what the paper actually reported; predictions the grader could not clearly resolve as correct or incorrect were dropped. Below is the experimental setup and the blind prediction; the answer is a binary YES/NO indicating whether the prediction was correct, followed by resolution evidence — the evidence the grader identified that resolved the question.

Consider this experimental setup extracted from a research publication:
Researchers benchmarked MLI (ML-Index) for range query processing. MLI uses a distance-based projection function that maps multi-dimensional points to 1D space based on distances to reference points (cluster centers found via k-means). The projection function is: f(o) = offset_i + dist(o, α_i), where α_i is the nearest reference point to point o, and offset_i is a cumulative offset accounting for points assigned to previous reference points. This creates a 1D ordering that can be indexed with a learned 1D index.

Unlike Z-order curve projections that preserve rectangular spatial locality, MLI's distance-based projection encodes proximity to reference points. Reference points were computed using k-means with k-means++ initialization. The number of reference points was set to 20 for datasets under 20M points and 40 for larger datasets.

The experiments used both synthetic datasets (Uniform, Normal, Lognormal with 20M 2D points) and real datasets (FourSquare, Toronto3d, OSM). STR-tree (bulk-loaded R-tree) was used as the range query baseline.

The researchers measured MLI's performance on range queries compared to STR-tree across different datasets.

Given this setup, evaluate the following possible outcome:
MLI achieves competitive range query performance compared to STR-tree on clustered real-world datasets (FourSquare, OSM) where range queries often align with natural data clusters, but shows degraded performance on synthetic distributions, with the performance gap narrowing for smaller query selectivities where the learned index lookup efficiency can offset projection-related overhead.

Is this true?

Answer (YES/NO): NO